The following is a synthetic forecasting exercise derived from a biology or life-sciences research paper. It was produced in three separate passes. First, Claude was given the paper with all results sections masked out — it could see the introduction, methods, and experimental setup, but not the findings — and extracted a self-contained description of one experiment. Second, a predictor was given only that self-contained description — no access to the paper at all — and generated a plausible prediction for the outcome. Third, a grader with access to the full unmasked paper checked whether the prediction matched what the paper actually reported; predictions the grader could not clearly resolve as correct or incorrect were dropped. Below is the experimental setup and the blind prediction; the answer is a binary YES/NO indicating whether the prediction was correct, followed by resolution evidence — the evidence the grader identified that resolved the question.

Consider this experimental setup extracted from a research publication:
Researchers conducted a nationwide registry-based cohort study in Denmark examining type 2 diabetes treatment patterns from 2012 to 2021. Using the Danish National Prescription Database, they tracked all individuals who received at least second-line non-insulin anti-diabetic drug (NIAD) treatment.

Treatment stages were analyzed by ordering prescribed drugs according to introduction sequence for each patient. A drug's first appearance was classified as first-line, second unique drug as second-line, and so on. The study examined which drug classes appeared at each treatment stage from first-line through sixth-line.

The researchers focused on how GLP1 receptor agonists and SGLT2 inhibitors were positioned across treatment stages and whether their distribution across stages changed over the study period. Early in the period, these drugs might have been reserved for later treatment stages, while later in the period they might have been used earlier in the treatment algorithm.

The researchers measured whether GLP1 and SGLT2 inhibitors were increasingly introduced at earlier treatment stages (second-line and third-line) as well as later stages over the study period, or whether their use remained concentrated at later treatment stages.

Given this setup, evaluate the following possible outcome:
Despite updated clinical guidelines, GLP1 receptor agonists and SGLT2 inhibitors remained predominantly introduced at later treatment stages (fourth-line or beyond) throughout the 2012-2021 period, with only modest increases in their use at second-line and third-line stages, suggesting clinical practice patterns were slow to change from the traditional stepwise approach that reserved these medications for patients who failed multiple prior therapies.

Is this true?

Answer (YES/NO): NO